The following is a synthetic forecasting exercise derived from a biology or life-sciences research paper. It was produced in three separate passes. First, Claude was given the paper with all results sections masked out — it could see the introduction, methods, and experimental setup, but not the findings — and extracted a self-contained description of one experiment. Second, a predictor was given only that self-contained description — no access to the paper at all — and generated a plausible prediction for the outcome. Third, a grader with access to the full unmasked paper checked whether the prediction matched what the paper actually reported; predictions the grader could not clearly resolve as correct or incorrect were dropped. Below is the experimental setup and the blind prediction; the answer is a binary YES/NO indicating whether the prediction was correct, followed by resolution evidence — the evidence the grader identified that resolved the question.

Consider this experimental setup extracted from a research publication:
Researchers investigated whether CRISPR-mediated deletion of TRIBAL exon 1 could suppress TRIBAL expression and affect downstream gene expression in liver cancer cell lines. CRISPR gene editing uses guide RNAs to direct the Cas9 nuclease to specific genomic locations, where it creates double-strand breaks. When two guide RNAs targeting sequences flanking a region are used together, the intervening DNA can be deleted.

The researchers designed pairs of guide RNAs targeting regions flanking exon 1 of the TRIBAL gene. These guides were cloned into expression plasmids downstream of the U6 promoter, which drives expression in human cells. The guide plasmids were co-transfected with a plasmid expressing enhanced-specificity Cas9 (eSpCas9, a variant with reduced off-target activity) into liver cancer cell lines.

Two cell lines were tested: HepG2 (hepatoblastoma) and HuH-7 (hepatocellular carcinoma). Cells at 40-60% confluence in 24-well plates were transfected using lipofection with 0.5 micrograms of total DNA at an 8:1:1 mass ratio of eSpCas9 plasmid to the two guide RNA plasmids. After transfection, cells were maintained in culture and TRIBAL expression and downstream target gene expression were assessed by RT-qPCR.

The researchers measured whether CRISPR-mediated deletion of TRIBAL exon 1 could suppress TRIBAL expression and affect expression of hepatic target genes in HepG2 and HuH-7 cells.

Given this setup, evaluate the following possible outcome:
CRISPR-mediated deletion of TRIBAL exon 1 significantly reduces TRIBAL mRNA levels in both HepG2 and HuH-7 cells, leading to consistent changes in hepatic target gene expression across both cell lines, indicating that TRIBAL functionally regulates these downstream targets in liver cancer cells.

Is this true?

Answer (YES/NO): NO